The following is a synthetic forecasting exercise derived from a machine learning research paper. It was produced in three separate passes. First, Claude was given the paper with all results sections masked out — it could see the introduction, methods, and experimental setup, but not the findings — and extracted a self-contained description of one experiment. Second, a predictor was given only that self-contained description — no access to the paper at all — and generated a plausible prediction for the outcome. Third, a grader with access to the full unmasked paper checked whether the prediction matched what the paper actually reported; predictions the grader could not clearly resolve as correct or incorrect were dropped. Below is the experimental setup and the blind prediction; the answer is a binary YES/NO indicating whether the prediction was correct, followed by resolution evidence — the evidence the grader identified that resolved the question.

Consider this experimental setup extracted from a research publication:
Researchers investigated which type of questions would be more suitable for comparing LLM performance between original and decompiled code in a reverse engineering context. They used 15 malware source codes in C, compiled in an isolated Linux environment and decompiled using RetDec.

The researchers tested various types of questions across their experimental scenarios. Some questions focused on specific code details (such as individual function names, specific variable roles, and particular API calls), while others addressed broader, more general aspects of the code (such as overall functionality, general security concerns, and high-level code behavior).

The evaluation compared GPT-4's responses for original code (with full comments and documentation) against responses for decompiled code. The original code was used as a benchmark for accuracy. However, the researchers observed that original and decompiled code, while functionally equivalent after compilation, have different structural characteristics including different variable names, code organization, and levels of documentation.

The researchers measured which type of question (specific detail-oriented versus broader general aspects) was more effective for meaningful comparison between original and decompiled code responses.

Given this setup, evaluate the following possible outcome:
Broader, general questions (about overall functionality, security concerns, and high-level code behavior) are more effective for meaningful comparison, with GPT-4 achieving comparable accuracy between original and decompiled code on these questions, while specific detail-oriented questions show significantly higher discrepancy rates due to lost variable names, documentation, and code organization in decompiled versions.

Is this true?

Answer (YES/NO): NO